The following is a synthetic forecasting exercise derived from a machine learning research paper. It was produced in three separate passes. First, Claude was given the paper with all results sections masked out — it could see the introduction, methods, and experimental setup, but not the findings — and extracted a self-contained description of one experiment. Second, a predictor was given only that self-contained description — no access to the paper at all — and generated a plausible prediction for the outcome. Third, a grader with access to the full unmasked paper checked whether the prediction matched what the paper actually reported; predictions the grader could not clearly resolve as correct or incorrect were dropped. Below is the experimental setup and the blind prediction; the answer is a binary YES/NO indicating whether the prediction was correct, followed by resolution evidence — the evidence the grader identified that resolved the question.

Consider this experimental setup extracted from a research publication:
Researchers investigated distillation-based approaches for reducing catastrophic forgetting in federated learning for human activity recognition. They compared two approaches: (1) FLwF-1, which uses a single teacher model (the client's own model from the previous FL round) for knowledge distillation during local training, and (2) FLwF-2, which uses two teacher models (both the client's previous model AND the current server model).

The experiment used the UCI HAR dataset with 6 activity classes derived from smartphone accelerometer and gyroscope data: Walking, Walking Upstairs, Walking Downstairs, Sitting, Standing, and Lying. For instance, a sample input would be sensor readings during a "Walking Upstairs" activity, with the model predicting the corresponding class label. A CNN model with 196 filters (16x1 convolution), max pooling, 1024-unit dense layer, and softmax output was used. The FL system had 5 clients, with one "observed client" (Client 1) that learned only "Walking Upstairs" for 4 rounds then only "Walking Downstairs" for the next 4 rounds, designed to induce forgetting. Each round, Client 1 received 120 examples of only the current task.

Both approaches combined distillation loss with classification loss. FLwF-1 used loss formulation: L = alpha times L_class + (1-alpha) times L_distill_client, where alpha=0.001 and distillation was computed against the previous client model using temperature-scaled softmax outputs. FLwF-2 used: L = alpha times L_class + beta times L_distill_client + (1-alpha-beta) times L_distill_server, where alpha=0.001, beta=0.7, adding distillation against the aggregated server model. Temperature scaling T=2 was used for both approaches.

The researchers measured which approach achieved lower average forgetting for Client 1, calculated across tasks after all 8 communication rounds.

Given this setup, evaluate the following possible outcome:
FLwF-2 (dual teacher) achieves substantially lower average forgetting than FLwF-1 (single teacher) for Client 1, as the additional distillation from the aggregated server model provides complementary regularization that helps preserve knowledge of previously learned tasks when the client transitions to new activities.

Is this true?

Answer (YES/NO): YES